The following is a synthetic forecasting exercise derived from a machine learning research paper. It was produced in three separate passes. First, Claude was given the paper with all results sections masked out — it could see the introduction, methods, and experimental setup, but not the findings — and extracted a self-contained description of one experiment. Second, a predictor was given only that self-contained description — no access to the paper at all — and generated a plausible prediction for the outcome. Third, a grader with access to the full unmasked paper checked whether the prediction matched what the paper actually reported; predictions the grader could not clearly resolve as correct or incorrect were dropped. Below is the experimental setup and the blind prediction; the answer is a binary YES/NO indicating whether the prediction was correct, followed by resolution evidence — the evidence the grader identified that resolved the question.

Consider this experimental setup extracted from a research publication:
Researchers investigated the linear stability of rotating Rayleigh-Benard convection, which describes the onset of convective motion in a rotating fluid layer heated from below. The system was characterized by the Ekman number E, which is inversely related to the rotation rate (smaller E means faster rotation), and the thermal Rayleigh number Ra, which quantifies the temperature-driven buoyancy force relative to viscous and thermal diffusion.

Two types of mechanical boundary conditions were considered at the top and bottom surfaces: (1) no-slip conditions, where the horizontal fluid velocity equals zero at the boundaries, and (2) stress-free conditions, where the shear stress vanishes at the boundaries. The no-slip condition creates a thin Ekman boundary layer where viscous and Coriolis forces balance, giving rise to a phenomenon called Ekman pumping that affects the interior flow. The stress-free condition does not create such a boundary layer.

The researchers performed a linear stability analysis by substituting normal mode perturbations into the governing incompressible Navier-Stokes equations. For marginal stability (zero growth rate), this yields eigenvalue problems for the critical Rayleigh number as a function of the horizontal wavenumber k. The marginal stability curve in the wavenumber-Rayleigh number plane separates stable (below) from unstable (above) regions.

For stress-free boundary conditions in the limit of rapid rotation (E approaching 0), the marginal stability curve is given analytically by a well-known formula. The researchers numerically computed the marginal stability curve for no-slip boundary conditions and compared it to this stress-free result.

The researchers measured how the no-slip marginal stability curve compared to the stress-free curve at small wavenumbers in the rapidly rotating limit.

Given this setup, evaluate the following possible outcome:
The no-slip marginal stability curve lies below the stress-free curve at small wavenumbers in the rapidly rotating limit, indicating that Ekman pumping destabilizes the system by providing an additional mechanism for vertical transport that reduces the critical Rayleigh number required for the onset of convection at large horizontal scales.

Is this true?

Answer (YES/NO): YES